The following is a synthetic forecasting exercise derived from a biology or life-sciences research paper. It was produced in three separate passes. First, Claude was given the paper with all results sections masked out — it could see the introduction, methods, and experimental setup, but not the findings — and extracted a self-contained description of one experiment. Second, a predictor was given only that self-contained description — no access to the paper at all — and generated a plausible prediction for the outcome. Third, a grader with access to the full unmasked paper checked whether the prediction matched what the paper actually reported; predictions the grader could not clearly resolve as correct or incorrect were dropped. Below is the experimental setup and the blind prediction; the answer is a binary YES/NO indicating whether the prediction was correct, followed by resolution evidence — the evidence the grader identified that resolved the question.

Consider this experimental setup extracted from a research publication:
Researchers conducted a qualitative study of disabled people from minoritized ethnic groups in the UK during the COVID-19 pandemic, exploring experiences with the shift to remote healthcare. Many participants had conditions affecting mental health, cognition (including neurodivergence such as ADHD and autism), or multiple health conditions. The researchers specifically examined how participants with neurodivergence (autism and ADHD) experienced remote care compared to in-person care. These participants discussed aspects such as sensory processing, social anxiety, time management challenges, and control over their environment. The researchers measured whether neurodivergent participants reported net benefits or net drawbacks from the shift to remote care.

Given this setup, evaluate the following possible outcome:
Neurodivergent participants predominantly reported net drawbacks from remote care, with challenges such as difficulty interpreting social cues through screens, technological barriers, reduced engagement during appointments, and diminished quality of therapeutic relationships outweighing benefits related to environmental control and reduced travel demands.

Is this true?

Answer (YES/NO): NO